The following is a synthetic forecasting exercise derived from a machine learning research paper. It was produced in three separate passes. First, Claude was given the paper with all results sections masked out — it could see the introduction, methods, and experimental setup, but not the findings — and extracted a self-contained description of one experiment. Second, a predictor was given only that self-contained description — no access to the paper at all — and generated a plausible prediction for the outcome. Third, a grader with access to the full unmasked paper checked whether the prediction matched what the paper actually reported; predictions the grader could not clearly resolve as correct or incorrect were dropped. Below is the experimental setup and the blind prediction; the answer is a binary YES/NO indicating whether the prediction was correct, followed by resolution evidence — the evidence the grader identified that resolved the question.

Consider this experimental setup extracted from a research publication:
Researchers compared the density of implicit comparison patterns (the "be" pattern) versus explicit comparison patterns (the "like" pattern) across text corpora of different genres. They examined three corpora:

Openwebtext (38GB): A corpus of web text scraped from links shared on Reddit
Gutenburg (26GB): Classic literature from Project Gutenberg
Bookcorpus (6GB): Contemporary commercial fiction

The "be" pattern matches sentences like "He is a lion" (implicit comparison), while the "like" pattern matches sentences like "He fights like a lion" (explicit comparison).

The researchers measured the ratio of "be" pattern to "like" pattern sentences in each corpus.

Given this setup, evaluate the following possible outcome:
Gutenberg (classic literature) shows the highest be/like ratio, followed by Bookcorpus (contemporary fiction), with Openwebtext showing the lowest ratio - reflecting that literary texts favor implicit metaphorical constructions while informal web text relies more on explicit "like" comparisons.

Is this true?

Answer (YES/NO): NO